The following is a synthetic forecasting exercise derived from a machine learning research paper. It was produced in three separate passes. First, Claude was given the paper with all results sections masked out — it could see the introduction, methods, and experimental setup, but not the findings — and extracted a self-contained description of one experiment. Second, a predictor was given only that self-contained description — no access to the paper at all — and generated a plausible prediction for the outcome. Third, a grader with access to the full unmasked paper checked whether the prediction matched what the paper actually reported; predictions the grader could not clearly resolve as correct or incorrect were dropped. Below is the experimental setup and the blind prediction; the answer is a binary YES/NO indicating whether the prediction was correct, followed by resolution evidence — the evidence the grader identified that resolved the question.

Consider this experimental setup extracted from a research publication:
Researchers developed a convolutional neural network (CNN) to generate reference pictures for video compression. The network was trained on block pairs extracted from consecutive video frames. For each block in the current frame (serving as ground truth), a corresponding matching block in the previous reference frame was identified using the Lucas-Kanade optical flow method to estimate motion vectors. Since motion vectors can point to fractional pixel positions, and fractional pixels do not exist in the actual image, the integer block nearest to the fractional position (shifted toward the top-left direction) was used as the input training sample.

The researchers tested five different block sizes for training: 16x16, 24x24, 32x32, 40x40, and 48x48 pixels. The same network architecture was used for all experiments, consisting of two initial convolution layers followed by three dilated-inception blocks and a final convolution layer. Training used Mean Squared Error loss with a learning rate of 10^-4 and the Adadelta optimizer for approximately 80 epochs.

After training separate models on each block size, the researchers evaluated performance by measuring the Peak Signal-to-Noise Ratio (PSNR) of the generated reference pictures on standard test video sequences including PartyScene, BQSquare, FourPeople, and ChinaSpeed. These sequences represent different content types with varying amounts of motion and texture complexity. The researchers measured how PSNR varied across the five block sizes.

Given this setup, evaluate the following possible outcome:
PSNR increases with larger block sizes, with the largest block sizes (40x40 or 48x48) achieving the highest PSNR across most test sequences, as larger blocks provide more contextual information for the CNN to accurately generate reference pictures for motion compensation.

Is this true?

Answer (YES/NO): NO